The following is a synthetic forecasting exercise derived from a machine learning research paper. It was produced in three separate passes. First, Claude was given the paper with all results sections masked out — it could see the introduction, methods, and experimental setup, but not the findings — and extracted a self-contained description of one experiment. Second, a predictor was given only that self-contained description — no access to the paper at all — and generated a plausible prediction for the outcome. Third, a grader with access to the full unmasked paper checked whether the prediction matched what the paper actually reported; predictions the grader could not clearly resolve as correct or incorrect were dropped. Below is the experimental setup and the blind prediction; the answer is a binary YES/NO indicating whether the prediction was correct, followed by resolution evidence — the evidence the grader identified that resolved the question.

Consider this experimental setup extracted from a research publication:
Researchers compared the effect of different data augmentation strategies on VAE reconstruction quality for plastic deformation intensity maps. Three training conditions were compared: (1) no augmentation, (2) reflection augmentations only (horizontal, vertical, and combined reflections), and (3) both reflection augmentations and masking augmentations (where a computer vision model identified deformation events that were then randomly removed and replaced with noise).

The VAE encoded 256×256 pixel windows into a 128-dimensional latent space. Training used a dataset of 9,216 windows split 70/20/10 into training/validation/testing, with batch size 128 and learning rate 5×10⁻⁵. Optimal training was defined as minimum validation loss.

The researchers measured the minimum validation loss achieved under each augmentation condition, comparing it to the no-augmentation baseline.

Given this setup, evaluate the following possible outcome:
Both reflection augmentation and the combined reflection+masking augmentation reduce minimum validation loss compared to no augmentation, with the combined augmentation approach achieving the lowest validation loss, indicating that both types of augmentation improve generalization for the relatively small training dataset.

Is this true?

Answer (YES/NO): YES